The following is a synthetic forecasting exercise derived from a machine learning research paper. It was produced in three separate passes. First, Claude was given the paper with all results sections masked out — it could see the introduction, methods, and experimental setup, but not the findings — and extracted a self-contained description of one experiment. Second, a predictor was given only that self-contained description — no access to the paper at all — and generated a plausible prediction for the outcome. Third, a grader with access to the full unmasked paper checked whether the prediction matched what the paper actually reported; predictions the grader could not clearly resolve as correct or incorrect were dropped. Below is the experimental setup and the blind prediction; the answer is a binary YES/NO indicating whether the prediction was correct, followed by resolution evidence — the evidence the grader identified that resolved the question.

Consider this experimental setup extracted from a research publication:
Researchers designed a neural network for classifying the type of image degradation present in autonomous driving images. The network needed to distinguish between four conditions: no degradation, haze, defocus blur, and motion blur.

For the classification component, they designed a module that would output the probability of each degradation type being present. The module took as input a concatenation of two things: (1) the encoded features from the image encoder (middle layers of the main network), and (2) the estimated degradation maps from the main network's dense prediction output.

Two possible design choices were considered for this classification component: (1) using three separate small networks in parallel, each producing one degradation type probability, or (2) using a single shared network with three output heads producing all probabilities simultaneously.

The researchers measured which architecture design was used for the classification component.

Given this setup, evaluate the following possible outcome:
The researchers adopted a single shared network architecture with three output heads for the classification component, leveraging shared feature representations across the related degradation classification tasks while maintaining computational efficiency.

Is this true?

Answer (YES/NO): NO